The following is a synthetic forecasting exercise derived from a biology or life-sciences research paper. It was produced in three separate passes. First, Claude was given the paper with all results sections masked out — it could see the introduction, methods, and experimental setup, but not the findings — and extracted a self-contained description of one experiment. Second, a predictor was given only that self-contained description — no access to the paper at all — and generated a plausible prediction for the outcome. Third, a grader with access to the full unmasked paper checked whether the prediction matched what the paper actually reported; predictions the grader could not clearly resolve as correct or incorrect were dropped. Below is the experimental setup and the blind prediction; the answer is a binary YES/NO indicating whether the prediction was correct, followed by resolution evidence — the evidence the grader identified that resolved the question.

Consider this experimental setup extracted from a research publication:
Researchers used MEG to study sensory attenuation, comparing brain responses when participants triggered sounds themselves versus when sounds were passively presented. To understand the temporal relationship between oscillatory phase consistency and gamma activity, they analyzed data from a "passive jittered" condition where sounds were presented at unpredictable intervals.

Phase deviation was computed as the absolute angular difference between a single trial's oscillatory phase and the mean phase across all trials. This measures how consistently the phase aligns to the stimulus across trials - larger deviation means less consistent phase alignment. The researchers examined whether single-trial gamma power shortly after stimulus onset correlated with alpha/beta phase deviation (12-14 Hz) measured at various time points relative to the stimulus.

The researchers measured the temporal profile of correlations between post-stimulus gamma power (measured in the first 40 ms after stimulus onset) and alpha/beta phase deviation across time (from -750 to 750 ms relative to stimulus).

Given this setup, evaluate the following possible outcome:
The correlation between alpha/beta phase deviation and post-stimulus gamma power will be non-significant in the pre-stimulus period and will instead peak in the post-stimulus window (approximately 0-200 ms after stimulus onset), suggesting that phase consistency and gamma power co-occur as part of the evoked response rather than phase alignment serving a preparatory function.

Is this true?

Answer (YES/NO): NO